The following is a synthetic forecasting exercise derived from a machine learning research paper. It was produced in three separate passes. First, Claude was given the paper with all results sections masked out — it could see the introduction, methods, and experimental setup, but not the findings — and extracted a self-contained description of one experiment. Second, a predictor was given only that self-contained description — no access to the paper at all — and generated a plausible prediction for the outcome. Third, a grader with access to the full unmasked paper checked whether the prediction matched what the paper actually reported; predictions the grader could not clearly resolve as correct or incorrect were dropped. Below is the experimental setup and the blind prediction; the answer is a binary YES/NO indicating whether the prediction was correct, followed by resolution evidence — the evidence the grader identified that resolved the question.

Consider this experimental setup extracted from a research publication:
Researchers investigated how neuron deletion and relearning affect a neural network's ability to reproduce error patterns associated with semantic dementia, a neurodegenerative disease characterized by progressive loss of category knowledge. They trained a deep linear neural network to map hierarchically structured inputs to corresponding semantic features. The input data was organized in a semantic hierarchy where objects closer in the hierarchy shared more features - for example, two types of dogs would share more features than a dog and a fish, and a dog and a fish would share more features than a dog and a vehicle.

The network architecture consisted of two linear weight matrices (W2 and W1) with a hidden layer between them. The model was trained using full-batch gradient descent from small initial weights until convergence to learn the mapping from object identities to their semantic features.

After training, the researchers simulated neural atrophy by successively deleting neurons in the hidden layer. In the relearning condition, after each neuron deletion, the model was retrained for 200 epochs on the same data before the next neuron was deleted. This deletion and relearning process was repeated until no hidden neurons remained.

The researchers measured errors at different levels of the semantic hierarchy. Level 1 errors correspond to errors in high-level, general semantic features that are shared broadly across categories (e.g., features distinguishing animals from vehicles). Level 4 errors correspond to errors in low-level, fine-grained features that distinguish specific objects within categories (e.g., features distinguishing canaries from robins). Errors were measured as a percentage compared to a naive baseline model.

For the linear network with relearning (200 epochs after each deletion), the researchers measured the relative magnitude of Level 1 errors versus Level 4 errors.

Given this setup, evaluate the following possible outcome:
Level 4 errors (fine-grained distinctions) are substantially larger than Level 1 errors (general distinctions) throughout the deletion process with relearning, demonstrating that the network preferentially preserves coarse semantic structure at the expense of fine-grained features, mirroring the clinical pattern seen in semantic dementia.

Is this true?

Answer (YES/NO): YES